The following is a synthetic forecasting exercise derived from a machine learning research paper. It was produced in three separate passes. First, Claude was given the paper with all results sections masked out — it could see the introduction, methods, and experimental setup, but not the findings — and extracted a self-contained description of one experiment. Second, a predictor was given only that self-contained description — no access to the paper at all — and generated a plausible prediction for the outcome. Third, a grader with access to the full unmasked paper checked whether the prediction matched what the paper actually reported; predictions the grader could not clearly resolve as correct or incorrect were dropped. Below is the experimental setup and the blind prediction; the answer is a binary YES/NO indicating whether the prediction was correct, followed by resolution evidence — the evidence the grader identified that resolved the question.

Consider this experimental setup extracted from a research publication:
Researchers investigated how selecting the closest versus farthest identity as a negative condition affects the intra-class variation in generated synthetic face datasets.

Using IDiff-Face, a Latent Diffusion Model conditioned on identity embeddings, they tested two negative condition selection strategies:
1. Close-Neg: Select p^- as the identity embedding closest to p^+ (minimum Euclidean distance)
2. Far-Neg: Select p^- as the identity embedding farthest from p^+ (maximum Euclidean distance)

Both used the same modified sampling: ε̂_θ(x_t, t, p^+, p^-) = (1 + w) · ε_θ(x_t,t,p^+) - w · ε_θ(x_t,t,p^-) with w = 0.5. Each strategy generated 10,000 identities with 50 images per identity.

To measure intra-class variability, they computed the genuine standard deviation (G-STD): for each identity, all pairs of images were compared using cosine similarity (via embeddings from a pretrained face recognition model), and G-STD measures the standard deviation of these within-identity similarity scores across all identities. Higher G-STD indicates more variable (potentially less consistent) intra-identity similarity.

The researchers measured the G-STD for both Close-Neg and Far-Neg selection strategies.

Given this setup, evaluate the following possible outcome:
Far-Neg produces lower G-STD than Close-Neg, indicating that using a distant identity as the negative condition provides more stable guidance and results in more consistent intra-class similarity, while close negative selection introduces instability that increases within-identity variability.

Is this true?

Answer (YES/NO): NO